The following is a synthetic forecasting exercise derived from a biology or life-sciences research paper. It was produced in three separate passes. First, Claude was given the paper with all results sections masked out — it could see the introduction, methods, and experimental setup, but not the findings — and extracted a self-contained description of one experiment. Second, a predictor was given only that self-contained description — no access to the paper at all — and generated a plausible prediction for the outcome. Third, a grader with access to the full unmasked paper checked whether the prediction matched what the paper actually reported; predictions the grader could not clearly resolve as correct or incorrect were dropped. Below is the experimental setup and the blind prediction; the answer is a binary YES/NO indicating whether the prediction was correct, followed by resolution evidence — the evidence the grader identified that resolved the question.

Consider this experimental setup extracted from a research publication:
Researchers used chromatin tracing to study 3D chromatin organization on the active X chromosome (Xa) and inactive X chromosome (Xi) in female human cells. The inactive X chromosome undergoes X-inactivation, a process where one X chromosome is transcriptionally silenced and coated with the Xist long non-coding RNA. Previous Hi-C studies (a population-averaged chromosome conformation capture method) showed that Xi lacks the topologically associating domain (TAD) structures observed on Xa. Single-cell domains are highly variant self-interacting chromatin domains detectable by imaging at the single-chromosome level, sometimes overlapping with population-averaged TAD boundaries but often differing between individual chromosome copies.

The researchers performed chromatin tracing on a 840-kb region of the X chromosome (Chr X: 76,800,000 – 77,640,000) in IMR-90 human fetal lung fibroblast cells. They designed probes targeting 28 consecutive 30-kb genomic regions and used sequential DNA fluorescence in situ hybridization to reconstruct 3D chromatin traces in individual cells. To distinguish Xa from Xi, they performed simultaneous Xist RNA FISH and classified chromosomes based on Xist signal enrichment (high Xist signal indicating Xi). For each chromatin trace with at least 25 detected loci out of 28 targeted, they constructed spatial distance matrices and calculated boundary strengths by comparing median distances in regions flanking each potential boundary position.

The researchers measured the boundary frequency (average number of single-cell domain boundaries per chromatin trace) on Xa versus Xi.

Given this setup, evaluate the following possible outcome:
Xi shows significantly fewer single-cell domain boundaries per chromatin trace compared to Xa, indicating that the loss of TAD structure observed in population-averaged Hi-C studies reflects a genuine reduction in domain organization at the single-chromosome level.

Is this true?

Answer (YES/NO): NO